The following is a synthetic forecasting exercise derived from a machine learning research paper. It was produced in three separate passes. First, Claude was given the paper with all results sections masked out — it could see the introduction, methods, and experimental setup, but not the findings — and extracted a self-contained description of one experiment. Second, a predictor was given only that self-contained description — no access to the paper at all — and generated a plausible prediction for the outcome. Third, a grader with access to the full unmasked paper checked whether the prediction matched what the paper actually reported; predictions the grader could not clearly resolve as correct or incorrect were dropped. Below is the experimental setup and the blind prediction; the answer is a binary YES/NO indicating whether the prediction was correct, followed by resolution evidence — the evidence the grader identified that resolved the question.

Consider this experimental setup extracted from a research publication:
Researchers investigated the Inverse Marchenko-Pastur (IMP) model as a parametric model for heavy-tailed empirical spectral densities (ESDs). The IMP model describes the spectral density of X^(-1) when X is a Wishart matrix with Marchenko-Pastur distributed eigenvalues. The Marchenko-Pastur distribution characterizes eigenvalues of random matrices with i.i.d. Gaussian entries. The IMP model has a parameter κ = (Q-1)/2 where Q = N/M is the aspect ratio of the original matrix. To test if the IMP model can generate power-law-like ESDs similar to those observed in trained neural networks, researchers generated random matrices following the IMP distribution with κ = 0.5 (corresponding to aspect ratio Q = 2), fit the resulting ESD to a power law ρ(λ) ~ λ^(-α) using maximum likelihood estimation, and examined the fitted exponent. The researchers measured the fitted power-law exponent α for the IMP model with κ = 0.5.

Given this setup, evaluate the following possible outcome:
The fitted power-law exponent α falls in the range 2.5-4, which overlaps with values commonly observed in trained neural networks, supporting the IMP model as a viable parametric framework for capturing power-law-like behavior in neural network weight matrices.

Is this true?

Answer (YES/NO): NO